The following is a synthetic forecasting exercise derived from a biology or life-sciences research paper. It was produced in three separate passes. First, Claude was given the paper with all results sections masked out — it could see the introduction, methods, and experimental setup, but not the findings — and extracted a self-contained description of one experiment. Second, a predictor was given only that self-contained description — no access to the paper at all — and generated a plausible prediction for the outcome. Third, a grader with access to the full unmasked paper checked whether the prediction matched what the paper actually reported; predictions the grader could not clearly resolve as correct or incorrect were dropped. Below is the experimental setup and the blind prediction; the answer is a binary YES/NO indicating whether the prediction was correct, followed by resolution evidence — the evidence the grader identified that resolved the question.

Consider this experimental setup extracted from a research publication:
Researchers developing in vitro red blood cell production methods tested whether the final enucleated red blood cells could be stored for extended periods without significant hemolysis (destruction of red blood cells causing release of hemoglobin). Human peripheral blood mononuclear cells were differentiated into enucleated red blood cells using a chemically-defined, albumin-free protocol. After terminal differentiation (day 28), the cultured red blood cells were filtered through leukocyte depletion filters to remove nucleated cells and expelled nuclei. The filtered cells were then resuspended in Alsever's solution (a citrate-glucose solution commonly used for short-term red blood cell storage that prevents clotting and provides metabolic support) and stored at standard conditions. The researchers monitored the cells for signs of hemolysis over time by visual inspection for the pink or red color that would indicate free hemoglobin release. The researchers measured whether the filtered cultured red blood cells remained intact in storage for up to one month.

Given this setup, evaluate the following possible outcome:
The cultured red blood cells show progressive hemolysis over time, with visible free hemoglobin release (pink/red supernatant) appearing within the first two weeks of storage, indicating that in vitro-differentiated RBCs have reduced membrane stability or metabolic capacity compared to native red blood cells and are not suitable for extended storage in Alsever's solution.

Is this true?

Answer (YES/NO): NO